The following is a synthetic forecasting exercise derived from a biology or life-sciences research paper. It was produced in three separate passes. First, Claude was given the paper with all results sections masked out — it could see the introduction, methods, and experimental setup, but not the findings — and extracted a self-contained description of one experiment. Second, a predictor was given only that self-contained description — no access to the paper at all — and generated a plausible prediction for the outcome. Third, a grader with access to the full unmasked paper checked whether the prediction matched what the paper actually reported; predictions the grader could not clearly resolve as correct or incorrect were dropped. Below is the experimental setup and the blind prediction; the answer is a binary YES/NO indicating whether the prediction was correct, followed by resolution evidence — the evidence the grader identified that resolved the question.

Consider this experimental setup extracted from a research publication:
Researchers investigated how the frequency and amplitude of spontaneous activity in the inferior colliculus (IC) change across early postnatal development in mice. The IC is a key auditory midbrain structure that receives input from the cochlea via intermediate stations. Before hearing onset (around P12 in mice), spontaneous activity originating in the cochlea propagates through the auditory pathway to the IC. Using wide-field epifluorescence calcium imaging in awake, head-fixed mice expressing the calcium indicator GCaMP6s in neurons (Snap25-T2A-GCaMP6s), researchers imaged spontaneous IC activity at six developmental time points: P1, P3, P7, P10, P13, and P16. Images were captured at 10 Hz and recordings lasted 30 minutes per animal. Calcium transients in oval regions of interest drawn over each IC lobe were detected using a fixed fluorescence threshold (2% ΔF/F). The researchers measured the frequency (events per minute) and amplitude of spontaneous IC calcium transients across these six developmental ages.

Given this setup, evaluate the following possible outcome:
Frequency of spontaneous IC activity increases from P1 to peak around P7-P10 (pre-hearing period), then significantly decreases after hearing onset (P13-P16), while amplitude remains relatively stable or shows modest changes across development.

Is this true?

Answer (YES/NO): NO